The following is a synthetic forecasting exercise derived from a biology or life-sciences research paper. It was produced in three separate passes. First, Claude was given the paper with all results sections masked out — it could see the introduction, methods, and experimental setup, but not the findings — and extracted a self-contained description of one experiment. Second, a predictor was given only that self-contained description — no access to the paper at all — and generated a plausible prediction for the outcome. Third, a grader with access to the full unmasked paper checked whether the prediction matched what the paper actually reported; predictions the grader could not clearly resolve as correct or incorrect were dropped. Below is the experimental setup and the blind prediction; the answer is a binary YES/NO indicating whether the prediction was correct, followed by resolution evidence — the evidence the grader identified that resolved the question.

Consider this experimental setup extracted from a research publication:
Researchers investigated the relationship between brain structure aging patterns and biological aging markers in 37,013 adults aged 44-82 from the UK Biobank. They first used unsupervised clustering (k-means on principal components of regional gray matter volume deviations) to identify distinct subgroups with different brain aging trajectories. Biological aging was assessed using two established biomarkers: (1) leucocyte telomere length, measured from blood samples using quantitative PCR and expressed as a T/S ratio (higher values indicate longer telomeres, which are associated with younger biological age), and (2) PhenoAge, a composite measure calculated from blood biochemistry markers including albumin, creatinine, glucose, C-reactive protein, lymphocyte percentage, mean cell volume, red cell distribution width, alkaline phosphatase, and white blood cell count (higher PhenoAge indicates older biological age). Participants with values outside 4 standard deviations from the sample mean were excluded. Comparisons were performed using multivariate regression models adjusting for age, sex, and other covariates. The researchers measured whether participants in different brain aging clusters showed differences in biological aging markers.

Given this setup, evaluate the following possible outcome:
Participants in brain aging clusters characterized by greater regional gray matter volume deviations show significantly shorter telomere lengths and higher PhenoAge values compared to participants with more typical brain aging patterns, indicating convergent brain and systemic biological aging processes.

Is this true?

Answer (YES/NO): YES